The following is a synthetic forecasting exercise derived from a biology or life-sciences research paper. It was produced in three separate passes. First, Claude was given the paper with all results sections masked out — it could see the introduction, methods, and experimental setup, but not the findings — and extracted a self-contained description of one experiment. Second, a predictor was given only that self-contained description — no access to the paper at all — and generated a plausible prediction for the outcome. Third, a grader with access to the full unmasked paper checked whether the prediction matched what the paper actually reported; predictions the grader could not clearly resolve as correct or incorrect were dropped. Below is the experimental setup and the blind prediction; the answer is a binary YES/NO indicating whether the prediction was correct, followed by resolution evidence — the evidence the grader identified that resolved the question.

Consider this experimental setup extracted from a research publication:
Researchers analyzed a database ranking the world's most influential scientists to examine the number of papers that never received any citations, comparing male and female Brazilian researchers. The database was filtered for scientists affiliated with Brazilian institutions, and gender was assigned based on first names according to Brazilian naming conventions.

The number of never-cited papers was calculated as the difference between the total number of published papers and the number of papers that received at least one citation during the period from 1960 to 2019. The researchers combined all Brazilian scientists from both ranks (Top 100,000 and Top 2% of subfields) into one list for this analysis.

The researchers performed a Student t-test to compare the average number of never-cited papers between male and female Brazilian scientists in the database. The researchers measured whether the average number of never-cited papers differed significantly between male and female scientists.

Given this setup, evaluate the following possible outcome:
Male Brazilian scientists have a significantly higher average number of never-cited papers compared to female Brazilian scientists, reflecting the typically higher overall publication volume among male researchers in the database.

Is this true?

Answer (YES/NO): NO